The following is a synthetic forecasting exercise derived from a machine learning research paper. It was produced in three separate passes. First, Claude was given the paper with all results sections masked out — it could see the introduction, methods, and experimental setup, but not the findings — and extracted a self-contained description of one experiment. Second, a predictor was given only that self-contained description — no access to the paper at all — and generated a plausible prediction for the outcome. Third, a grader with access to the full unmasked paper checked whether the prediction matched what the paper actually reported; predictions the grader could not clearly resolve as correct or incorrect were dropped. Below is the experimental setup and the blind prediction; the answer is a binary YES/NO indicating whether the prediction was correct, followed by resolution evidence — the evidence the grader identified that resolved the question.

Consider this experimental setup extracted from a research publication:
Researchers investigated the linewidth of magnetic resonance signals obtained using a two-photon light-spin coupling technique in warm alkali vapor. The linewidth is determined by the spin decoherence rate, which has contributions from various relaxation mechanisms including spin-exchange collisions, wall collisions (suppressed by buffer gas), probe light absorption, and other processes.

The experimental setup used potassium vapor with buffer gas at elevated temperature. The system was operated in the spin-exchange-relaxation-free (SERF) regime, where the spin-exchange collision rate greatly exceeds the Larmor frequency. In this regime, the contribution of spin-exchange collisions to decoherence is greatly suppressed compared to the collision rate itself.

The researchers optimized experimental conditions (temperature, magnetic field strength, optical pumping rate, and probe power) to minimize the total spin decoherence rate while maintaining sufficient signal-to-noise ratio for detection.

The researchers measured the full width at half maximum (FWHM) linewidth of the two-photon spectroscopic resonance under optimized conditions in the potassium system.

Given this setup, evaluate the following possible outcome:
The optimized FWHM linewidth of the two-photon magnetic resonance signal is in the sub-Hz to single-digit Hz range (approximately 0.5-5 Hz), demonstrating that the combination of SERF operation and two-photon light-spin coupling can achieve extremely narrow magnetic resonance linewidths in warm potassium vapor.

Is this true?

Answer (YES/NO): NO